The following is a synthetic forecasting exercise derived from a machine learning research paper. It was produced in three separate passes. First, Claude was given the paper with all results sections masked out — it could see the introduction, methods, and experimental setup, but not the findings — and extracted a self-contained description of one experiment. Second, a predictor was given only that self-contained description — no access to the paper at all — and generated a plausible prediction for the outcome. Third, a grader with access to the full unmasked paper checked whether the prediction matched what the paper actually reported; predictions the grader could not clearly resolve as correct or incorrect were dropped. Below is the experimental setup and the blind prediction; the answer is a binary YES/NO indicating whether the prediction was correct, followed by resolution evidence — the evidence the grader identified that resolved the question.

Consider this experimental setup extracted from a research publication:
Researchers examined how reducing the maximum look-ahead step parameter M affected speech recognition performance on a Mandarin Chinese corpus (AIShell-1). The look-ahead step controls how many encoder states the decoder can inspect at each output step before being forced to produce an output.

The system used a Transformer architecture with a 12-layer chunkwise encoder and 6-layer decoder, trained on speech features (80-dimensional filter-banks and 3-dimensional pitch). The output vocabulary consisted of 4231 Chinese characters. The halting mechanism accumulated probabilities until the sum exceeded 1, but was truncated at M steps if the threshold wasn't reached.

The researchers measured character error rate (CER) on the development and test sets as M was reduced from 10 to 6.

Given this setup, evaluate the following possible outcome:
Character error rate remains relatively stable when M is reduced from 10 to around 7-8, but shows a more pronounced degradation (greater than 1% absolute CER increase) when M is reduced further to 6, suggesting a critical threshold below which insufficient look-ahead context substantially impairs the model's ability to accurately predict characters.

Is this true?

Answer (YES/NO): NO